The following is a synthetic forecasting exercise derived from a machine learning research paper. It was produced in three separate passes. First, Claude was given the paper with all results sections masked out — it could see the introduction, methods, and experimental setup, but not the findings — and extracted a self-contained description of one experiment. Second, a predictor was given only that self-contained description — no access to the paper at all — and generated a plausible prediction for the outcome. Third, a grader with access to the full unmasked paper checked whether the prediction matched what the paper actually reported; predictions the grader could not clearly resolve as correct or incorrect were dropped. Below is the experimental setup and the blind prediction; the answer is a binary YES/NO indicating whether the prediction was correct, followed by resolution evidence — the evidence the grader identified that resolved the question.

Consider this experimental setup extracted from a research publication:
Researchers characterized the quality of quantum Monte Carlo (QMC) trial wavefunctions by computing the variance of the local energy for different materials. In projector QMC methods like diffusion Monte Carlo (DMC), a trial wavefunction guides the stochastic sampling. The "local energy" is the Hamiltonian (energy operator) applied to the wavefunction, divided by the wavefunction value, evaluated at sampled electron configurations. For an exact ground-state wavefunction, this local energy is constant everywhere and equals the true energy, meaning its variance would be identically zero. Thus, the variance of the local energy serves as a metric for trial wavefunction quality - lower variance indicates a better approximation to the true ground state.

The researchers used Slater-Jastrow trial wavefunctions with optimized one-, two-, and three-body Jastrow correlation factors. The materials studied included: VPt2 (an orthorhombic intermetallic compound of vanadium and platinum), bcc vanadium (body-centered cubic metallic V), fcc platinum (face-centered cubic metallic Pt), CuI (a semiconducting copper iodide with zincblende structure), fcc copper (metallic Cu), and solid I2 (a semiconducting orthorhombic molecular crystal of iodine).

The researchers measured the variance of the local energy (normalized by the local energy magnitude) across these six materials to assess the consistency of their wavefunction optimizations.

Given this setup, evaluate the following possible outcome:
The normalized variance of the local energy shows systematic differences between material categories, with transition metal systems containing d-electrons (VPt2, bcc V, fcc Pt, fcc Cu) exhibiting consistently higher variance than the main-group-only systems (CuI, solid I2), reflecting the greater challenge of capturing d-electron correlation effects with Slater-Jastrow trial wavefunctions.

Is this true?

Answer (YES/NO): NO